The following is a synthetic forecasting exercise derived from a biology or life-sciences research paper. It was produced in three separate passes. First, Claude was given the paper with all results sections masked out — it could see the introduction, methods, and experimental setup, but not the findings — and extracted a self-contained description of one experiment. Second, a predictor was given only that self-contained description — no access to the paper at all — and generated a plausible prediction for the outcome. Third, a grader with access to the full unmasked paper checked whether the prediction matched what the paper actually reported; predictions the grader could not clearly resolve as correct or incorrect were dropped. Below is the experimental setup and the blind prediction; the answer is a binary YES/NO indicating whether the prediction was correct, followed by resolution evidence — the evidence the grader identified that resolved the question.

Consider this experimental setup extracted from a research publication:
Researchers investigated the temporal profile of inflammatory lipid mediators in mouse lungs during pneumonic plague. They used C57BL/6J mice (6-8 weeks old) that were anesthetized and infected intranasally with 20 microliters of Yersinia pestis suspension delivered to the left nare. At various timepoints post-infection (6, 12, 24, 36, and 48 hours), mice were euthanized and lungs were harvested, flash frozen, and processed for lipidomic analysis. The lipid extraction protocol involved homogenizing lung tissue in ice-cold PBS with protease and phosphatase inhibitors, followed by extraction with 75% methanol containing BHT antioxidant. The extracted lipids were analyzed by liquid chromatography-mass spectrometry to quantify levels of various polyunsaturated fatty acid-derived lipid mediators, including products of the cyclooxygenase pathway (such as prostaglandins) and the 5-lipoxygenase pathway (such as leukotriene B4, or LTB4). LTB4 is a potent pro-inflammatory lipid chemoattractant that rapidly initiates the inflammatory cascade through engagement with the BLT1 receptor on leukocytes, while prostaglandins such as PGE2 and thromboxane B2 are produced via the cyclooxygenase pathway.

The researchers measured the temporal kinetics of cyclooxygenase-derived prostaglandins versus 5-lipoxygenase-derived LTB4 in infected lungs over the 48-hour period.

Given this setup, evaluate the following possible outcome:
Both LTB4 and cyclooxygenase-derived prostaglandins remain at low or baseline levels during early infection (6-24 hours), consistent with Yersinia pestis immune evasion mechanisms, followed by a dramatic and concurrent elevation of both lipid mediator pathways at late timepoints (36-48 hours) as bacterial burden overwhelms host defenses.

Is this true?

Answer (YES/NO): NO